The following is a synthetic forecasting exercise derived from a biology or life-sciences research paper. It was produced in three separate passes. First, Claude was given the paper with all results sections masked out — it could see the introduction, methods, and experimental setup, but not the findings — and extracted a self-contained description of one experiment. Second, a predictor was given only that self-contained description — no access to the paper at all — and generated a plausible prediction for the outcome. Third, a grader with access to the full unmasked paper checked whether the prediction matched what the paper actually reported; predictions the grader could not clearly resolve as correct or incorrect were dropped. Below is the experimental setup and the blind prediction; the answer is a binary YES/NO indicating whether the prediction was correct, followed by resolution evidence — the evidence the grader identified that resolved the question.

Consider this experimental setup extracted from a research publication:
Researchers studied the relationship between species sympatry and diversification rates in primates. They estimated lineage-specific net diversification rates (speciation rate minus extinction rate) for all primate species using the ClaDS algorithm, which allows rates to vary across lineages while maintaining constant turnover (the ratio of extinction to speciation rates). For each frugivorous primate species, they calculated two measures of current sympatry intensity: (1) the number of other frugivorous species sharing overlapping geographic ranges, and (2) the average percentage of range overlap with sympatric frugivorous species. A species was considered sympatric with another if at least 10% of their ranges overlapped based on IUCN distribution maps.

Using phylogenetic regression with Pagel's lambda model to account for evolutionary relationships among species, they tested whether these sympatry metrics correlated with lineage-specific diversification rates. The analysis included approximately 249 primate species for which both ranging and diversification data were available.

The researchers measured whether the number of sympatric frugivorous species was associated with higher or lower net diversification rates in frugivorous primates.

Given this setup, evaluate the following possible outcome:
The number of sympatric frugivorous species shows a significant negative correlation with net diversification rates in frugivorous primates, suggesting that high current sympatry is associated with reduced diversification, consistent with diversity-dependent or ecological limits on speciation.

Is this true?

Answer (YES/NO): YES